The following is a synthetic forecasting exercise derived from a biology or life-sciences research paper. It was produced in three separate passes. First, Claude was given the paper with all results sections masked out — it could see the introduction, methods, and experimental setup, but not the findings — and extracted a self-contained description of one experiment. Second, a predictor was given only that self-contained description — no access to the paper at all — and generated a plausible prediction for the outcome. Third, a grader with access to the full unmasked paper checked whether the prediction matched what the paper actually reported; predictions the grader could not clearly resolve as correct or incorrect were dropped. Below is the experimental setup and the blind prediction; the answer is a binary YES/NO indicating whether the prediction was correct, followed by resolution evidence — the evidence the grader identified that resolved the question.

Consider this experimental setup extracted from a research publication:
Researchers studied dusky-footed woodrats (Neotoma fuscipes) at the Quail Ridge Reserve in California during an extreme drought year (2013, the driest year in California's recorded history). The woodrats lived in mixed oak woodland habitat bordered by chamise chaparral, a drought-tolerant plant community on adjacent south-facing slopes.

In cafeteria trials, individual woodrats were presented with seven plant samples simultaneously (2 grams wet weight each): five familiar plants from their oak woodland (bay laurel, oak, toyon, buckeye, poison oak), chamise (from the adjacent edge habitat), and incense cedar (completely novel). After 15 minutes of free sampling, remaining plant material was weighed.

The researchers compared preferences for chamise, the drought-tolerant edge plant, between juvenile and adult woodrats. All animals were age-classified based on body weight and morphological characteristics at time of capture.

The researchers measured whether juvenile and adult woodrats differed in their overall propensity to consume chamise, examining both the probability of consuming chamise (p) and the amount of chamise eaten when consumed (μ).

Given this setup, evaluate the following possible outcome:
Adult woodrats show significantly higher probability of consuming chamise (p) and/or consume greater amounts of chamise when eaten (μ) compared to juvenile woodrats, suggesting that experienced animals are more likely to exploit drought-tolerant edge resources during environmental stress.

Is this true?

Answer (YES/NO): NO